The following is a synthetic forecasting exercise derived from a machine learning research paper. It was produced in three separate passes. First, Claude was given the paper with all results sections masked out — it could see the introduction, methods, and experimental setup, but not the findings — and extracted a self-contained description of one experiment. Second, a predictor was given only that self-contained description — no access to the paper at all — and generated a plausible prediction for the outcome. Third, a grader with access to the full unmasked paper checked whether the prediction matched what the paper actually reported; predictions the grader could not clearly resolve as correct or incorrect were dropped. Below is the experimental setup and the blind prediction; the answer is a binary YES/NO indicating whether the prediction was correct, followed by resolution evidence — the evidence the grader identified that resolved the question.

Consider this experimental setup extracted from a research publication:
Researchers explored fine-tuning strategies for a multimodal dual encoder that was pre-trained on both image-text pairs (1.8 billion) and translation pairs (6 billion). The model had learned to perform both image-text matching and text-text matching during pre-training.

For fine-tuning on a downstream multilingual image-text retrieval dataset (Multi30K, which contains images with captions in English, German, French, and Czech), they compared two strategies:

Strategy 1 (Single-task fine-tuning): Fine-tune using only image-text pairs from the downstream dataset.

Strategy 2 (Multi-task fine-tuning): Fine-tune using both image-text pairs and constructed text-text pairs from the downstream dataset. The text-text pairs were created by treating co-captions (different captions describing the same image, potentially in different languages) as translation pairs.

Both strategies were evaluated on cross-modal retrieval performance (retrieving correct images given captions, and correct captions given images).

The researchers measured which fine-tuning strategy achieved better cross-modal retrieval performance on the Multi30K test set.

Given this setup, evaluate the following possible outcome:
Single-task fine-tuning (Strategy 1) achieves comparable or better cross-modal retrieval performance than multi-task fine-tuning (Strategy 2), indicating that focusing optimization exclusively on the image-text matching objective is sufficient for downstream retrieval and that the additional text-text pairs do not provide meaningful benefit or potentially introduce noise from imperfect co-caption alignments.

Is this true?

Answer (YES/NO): YES